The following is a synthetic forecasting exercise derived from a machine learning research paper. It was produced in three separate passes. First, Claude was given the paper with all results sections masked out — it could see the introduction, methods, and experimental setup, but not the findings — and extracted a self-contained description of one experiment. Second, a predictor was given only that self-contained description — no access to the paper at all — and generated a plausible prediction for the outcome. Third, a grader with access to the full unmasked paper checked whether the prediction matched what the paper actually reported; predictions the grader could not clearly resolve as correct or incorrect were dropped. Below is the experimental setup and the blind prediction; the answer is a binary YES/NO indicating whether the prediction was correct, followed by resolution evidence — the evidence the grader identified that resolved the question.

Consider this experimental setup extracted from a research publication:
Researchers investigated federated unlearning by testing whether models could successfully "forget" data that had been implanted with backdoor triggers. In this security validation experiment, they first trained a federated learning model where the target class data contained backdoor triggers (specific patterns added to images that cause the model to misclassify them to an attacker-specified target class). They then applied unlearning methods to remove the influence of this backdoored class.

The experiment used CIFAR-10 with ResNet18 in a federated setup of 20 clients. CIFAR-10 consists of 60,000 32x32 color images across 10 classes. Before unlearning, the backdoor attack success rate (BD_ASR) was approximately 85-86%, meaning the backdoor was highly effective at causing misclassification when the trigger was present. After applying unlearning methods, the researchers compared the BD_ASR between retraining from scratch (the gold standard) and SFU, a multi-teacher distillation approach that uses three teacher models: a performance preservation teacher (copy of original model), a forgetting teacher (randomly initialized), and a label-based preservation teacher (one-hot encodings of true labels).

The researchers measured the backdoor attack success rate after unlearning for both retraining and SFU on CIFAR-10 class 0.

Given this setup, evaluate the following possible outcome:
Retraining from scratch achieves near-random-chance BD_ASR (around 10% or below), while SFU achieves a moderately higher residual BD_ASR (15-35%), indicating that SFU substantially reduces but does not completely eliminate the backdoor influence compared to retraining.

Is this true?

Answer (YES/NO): NO